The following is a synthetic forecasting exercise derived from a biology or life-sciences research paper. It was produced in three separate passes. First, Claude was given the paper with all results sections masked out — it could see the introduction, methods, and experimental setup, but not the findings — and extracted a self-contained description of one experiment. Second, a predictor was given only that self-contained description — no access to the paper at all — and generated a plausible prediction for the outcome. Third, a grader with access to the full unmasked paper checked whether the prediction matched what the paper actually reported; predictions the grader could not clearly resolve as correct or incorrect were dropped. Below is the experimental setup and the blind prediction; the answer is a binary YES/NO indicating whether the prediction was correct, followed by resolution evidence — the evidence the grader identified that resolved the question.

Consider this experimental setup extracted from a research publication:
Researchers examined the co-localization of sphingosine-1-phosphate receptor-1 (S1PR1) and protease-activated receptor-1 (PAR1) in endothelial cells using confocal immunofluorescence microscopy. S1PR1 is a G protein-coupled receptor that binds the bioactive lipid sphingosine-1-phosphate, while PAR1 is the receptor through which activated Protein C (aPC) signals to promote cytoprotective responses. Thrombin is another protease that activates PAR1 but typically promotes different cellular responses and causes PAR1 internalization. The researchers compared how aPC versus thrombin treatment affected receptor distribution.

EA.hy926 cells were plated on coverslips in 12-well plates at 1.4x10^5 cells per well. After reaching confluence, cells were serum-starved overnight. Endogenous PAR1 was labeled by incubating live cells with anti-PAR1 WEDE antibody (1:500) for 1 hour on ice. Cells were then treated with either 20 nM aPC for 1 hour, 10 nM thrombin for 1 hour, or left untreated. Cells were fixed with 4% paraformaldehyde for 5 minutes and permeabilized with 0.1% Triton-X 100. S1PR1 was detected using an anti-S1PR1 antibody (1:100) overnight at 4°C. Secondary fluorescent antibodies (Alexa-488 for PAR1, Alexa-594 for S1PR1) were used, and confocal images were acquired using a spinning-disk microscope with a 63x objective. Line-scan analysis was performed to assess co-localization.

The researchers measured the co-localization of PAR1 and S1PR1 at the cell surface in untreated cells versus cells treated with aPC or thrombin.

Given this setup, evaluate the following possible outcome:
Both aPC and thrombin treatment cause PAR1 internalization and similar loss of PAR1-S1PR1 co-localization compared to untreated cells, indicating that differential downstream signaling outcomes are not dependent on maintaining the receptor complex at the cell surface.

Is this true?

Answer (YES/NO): NO